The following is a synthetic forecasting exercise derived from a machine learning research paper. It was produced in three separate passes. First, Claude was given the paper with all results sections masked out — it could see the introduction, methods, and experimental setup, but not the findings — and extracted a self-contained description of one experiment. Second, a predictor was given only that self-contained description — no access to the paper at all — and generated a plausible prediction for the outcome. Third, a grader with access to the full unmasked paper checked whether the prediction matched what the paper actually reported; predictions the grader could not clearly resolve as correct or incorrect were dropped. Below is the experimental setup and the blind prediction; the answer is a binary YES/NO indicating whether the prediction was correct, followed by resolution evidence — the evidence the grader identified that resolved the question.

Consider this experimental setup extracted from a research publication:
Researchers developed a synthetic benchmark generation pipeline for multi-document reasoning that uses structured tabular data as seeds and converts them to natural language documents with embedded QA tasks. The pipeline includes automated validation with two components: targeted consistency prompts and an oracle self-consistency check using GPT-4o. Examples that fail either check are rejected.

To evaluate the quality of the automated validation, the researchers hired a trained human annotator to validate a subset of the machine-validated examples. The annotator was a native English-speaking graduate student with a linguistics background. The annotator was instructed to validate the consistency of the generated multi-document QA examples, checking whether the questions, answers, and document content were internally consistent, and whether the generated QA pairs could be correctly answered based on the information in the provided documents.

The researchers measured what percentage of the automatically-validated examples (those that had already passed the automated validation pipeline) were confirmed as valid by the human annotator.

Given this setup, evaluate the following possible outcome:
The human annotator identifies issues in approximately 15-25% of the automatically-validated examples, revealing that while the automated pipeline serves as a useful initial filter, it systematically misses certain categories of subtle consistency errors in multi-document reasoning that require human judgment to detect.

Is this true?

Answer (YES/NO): NO